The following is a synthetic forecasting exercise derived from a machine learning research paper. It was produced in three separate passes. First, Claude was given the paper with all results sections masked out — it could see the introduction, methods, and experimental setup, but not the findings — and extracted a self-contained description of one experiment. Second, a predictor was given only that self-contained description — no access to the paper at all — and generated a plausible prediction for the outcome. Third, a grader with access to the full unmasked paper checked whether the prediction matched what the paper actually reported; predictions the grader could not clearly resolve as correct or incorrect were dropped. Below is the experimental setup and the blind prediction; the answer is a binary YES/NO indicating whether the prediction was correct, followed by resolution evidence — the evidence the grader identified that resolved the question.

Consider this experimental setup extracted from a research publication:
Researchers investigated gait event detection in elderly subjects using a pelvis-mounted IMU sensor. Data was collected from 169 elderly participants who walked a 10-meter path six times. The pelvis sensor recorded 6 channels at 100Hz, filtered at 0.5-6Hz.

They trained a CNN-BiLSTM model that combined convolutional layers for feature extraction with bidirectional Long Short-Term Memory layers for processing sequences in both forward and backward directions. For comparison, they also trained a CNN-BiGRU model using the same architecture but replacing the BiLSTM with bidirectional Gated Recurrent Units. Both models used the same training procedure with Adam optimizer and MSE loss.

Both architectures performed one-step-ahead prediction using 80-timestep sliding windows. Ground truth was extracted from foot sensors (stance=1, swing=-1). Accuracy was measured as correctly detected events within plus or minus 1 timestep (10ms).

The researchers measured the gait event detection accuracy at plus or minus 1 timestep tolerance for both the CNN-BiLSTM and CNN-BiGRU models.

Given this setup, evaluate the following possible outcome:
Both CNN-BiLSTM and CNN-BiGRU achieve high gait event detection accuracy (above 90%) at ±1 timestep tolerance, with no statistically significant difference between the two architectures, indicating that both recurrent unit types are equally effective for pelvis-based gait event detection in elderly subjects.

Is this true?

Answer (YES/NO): YES